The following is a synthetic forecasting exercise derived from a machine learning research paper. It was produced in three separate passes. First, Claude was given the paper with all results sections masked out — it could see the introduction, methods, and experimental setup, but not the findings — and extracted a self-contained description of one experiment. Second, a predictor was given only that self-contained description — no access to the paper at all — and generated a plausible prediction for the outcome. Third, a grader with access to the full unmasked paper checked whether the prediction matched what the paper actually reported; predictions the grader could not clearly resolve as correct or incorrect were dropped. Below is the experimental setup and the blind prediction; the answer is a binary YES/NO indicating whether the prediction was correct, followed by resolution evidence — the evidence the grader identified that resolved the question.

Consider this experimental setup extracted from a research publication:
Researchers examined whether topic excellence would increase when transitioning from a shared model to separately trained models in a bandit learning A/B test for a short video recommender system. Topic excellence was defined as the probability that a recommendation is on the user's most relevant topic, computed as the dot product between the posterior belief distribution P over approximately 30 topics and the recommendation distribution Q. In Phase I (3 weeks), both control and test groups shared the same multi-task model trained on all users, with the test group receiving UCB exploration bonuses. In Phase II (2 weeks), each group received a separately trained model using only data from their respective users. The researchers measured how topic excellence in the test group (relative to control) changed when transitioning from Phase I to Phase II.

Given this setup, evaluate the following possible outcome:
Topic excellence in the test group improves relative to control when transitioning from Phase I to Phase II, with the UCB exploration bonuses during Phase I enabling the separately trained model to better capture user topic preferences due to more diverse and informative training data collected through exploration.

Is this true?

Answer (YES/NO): YES